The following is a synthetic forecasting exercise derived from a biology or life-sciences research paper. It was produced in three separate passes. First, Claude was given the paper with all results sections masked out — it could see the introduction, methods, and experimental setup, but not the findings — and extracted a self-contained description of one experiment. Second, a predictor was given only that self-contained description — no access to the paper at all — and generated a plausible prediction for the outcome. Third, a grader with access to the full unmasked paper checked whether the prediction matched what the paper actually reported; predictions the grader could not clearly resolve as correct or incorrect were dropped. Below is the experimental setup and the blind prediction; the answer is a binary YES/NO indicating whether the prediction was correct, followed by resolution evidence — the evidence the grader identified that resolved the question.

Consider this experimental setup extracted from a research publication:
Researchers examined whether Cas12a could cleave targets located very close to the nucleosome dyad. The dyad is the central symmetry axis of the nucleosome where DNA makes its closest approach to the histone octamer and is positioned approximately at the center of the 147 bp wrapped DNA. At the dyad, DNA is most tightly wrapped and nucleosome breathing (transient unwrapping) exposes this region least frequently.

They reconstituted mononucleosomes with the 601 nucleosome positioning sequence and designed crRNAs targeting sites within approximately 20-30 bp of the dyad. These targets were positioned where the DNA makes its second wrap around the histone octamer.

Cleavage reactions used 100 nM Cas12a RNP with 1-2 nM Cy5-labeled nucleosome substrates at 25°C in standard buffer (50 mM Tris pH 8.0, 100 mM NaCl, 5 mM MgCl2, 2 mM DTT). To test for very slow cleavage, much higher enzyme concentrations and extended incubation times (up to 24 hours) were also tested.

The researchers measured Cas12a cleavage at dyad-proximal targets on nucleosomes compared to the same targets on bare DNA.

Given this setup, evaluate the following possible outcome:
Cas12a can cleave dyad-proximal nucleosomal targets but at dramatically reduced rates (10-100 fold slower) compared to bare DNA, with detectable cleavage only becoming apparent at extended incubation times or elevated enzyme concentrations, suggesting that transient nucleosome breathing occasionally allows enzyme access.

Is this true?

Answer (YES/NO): NO